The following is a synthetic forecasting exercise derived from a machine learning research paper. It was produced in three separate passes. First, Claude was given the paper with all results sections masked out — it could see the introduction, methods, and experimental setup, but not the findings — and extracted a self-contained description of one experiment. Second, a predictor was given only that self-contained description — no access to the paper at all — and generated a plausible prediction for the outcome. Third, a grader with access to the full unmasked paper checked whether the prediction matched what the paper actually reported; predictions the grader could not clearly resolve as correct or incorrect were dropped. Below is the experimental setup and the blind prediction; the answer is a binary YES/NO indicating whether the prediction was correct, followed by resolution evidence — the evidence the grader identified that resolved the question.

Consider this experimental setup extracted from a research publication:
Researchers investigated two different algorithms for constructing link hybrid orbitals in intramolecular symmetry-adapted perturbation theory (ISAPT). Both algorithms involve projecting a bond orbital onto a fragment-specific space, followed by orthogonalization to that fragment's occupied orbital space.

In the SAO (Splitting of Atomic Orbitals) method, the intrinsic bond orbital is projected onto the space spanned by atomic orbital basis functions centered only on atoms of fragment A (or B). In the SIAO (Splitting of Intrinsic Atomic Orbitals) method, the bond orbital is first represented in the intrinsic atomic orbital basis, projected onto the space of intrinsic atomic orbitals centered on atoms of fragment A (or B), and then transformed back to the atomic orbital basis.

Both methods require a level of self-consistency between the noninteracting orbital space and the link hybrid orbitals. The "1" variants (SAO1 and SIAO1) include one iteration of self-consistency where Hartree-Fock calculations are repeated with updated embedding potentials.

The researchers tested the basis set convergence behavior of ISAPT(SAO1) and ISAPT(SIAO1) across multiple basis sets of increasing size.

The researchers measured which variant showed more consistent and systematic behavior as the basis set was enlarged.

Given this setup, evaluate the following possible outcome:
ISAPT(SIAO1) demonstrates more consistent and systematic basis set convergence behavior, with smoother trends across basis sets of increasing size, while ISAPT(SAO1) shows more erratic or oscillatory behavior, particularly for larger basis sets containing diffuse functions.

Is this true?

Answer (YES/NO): YES